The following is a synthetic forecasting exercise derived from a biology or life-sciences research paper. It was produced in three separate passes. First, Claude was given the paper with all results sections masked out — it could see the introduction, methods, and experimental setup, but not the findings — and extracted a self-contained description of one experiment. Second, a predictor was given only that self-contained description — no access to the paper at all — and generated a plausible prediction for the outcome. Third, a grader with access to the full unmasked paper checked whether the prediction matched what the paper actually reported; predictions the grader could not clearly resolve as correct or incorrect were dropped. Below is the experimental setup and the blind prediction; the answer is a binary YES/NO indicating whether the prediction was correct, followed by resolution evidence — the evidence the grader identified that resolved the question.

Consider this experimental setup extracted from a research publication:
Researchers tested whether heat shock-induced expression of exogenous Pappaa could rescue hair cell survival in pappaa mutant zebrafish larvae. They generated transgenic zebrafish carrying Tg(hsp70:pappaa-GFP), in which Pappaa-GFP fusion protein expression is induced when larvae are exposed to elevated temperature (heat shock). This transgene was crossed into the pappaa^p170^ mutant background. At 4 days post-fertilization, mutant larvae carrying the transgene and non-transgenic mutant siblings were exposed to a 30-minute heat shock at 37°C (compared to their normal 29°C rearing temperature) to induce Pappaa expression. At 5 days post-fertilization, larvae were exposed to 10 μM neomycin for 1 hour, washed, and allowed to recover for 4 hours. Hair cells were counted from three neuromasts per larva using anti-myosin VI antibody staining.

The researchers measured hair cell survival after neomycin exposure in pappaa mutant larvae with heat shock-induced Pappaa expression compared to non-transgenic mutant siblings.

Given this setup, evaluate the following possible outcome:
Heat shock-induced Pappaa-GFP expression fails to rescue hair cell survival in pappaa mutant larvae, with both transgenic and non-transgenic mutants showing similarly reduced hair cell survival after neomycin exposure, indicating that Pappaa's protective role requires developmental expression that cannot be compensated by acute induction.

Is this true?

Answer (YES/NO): NO